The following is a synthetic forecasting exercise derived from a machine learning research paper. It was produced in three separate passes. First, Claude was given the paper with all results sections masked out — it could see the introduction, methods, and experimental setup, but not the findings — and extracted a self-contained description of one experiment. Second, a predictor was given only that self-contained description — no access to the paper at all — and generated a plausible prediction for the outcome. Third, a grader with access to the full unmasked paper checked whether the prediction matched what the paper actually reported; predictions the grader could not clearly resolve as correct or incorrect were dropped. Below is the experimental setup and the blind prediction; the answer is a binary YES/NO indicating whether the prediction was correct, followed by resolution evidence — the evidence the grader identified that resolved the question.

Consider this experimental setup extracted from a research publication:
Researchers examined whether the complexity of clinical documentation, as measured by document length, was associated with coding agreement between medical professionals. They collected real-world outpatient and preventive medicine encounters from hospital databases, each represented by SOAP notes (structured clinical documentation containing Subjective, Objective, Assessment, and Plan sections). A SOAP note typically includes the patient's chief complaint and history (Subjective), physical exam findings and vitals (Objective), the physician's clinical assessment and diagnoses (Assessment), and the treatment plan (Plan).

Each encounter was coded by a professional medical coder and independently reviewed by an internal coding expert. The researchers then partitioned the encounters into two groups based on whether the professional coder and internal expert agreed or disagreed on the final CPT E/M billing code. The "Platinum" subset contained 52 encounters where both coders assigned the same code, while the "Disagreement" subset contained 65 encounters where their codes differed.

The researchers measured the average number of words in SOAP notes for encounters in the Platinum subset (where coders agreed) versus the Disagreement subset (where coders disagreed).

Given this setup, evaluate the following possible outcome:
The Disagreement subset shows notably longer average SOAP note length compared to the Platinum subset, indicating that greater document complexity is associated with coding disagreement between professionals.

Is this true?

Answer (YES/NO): NO